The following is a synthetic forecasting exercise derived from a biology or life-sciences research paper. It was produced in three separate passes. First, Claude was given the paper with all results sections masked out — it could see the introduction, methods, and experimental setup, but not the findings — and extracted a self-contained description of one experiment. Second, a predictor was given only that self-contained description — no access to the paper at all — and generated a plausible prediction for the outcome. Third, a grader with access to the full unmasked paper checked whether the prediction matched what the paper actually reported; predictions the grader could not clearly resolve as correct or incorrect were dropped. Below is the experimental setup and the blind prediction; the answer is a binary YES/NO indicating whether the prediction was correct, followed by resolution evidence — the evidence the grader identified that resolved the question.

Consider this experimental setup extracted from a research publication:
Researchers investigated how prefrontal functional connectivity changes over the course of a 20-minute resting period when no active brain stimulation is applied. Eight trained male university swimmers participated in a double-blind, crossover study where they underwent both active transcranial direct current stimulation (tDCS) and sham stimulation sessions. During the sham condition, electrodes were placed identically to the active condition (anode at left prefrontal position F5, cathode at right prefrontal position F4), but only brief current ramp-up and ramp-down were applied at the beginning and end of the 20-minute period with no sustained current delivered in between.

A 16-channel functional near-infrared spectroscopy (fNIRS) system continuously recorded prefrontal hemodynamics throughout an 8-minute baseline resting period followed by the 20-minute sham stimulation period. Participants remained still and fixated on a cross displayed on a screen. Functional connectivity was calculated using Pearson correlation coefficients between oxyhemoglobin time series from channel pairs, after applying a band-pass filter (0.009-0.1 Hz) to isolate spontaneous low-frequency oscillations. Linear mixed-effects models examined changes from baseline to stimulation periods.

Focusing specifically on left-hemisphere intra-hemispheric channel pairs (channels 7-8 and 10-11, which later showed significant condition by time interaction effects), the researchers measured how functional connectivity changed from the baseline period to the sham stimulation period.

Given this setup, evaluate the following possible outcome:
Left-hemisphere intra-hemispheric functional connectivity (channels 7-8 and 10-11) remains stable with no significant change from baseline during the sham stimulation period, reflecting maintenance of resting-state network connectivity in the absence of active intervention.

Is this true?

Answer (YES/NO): NO